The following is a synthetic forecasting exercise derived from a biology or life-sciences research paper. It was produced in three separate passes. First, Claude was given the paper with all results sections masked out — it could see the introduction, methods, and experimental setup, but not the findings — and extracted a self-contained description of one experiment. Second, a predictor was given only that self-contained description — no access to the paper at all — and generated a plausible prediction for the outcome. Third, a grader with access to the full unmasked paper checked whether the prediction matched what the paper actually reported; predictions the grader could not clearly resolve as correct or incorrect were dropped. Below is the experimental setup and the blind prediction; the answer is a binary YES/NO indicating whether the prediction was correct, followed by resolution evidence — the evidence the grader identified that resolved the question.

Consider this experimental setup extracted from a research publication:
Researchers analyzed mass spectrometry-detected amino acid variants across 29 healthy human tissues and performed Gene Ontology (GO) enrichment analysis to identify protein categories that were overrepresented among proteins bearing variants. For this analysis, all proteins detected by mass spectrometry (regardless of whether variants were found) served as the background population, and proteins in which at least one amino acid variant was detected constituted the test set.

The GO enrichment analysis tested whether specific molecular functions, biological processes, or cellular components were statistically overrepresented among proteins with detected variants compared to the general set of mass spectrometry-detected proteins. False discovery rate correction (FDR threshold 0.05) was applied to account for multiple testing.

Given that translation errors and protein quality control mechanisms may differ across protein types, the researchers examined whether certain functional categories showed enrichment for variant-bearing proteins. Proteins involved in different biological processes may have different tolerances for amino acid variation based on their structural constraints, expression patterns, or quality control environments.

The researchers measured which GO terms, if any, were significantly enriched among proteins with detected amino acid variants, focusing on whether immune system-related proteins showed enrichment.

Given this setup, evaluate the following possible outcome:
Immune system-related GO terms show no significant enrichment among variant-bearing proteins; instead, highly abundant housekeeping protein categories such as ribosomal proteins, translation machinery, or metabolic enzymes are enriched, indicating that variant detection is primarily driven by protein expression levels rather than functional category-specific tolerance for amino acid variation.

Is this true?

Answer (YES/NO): NO